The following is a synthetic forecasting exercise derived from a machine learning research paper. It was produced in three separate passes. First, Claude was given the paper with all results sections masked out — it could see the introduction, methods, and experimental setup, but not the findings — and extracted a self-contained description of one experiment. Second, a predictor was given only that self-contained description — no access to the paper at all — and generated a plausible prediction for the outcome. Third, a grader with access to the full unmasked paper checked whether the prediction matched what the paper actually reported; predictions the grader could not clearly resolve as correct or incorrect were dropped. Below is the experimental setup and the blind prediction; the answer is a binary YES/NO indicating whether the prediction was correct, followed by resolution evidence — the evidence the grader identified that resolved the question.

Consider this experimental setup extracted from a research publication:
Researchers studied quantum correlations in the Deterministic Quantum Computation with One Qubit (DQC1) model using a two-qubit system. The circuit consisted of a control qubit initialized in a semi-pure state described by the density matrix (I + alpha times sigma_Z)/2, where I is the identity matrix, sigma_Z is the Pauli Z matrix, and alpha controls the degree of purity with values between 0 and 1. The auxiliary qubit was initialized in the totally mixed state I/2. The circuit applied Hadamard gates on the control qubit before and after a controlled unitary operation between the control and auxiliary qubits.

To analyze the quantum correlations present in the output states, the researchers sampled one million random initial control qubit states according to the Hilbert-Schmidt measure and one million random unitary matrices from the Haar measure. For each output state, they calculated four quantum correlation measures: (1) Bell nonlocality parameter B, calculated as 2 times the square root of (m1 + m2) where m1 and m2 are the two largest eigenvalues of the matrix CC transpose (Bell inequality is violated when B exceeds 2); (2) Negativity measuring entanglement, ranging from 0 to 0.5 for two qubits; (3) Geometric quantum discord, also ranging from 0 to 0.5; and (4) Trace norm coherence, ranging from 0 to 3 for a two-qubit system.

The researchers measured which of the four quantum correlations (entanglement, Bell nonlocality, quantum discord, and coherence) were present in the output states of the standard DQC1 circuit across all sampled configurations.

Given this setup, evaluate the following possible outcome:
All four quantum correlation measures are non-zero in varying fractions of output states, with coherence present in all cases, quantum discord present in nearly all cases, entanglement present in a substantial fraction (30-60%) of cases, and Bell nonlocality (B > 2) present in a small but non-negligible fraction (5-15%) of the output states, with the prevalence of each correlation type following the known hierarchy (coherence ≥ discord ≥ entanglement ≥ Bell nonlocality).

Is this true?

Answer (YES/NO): NO